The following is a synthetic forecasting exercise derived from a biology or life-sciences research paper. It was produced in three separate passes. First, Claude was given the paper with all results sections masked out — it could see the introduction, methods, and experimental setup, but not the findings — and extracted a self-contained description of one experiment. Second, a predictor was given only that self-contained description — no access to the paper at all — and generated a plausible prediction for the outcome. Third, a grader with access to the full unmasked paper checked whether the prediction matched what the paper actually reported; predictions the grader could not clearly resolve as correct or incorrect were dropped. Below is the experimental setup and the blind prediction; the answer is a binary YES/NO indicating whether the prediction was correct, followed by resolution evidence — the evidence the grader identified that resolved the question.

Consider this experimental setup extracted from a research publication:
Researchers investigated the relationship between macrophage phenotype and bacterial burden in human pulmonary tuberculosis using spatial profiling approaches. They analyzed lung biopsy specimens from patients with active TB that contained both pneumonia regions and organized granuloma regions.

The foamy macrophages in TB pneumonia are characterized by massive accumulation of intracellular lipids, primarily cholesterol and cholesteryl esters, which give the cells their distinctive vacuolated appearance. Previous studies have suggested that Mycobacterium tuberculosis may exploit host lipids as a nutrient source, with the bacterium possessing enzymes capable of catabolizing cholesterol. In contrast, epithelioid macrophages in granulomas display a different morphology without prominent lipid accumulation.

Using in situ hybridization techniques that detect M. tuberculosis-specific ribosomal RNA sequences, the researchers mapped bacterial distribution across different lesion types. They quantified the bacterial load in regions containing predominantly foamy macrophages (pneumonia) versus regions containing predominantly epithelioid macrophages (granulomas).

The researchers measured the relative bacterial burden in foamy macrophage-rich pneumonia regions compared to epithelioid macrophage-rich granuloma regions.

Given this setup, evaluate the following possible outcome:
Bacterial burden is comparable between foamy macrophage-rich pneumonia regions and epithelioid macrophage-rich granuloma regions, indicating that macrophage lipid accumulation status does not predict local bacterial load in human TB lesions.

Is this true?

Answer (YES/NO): NO